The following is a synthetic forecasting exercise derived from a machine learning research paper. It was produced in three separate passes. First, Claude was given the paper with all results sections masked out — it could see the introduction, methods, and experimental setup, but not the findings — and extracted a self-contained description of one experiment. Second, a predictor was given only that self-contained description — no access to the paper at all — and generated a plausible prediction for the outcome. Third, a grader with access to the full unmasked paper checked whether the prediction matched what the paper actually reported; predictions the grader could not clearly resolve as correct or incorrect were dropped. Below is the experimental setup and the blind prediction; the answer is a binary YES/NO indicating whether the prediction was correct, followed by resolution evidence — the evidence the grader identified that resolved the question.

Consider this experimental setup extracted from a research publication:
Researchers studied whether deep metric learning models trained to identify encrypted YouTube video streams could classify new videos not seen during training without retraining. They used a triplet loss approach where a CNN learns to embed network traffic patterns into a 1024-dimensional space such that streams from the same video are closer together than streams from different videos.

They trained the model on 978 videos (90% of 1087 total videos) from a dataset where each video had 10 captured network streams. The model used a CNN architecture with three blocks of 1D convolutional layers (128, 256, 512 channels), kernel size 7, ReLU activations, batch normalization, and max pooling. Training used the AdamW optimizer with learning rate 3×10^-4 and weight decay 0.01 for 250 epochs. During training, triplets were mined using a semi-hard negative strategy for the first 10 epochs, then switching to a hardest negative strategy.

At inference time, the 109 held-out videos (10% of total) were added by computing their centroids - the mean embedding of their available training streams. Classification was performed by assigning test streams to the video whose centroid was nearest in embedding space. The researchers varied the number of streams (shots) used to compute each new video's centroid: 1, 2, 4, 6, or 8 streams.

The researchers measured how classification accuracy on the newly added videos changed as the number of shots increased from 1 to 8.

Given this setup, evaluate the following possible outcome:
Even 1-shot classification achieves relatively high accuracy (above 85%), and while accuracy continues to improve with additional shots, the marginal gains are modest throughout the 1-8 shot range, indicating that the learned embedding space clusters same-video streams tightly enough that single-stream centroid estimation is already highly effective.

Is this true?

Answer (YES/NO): NO